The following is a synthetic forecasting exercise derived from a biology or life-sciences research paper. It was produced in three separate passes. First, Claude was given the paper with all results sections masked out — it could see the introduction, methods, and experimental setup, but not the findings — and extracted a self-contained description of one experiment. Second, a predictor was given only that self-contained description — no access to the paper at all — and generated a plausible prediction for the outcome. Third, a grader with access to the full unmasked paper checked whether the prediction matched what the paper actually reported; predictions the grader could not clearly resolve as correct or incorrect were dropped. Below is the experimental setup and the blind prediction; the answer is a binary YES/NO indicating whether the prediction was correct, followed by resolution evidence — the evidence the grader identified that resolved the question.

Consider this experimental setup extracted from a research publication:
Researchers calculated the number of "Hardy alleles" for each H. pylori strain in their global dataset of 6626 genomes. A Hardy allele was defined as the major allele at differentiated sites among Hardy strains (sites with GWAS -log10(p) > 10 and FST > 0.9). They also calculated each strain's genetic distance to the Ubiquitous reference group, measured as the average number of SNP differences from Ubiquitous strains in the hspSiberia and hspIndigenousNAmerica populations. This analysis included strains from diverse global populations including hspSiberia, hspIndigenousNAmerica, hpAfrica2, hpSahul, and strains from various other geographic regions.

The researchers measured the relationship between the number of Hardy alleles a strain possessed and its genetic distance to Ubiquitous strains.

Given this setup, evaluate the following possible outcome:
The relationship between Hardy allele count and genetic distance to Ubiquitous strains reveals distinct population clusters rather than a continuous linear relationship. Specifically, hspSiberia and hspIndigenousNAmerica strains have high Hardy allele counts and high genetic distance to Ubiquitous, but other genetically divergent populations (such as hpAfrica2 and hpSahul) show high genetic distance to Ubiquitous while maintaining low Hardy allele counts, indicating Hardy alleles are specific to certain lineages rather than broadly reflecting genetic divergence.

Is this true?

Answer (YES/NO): NO